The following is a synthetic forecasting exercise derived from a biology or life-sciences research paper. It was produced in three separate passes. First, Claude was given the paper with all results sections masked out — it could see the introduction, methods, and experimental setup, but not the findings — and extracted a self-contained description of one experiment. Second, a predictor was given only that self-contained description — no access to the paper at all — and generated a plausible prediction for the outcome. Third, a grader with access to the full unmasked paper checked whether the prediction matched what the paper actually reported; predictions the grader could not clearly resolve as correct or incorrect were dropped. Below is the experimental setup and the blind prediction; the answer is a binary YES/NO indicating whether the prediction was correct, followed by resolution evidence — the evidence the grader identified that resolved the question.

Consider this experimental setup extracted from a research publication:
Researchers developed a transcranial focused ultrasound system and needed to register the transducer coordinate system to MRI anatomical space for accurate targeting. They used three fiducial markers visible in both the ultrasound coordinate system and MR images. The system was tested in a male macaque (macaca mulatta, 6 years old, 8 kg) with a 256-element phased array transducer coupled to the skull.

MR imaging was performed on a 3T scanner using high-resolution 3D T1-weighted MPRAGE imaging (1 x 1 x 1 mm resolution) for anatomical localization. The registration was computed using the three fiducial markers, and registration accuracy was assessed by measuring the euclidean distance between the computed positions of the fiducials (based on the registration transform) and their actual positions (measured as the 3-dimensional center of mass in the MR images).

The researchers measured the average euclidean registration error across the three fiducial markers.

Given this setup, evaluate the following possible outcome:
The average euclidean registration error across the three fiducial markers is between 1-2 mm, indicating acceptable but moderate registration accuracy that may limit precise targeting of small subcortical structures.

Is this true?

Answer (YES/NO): NO